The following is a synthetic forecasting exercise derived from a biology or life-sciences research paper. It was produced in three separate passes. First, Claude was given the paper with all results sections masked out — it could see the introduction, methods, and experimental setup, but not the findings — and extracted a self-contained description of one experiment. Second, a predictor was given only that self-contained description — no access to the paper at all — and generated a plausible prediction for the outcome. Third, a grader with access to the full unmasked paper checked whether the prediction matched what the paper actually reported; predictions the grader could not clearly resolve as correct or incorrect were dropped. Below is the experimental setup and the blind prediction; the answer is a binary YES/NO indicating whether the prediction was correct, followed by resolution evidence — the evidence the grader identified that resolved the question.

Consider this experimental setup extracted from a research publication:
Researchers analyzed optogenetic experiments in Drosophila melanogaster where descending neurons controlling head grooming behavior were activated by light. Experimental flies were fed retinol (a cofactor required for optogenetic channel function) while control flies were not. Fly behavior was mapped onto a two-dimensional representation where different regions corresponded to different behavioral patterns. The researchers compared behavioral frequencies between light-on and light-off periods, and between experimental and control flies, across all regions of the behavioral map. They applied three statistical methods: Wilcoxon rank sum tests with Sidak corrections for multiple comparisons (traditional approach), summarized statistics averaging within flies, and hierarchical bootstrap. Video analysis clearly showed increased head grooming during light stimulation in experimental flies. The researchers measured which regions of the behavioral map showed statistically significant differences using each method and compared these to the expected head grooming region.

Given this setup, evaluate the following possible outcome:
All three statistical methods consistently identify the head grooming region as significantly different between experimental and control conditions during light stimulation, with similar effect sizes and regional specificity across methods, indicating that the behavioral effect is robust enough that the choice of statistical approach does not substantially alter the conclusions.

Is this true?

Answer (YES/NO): NO